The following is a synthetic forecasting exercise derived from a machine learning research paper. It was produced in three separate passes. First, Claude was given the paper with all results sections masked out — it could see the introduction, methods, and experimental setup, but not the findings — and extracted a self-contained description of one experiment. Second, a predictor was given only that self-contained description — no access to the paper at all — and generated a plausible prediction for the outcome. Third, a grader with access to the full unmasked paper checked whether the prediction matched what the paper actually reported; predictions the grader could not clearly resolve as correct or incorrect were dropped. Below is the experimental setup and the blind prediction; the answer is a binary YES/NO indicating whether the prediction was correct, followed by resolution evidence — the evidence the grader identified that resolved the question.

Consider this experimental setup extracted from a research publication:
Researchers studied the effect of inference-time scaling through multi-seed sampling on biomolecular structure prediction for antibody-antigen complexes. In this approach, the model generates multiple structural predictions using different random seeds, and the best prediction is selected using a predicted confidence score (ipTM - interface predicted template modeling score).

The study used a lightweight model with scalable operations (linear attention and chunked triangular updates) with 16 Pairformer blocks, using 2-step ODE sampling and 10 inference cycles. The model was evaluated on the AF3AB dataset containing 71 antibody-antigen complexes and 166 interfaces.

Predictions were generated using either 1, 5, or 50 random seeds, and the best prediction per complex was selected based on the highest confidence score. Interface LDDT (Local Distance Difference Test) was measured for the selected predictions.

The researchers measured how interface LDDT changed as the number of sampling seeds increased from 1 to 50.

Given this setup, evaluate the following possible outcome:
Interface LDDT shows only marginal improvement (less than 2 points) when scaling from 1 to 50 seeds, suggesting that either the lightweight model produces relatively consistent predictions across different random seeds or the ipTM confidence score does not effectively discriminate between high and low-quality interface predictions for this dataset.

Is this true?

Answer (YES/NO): NO